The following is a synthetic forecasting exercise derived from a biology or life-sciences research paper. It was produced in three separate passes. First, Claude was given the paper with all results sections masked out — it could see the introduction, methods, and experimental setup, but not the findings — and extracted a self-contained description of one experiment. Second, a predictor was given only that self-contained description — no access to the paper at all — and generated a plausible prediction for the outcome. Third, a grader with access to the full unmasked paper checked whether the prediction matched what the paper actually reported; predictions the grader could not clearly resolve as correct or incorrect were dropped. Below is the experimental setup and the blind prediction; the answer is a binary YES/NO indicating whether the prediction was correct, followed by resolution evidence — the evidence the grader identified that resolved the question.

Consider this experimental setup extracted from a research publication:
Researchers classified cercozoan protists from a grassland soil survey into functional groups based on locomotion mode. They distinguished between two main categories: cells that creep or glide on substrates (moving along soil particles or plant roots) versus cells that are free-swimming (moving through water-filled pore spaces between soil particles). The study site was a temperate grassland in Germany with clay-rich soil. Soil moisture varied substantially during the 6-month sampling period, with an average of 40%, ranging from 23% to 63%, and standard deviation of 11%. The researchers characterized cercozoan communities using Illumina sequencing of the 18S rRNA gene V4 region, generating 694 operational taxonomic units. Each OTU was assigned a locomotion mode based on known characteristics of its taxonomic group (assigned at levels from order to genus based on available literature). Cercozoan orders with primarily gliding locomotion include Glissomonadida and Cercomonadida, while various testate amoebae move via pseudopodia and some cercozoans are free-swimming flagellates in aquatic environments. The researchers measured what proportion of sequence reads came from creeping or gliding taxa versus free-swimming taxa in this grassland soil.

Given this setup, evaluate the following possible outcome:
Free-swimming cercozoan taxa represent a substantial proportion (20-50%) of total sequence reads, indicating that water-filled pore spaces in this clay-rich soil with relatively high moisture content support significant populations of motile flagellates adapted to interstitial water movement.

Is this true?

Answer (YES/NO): NO